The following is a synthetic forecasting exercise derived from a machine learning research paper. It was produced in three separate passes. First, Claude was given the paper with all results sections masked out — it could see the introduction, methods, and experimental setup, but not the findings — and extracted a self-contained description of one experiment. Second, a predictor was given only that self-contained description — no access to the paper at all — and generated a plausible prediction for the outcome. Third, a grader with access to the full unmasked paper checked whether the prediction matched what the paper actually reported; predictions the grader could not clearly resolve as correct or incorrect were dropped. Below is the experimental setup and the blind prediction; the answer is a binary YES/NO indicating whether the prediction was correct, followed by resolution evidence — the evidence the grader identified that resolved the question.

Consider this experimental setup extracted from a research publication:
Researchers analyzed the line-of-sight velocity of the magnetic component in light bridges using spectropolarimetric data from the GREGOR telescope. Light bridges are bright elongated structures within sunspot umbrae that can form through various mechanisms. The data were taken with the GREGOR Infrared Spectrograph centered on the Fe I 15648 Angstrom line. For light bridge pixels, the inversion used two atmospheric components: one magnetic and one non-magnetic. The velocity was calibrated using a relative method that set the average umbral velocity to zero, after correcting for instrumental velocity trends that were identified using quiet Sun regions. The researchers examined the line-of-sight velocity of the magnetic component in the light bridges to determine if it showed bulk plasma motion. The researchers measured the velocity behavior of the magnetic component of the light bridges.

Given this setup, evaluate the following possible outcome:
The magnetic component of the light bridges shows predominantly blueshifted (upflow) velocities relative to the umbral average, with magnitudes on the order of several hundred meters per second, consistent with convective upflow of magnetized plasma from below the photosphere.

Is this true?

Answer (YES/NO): NO